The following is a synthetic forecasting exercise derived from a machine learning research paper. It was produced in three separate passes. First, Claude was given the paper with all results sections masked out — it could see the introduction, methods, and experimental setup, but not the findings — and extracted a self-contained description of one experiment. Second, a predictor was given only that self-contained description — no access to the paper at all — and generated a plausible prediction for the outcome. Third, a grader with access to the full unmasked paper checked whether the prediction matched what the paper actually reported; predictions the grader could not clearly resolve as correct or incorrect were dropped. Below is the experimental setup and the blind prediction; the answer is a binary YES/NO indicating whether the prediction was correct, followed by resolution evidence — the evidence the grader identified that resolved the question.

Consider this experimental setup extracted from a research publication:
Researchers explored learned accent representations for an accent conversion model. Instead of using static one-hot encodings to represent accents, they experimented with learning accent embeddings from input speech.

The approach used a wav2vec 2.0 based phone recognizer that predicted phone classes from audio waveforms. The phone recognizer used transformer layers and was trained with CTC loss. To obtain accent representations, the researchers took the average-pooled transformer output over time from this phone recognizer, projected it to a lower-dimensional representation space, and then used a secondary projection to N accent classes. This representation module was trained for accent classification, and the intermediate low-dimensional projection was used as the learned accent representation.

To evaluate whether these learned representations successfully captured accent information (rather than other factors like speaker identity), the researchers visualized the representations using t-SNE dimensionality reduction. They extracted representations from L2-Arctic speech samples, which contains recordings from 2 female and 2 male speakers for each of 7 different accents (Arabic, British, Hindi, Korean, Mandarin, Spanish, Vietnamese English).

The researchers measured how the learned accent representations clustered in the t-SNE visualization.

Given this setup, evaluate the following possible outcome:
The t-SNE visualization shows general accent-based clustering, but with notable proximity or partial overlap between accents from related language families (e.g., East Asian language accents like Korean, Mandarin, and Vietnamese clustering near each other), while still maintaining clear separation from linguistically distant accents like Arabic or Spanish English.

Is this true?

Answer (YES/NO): NO